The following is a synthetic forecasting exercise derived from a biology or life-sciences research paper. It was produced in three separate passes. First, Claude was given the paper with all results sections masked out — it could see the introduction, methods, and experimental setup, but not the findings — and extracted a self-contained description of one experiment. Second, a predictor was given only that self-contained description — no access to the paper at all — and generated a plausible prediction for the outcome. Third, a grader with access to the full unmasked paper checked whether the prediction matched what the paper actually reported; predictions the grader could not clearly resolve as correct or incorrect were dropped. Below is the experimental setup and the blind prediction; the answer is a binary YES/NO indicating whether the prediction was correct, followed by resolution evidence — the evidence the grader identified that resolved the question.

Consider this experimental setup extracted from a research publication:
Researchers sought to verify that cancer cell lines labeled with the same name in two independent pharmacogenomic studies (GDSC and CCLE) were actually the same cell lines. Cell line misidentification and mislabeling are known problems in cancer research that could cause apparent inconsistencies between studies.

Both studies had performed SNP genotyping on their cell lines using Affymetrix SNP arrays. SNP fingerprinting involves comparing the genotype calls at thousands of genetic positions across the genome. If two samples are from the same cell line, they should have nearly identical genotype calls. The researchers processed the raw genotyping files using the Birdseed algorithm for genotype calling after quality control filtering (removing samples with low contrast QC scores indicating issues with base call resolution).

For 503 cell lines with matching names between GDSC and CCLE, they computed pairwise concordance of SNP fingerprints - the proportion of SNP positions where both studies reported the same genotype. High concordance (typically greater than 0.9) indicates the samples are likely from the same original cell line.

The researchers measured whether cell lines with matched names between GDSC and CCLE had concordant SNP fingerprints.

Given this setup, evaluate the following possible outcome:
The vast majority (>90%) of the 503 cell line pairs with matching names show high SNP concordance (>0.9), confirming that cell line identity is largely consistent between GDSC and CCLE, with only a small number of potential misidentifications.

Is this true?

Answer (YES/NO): NO